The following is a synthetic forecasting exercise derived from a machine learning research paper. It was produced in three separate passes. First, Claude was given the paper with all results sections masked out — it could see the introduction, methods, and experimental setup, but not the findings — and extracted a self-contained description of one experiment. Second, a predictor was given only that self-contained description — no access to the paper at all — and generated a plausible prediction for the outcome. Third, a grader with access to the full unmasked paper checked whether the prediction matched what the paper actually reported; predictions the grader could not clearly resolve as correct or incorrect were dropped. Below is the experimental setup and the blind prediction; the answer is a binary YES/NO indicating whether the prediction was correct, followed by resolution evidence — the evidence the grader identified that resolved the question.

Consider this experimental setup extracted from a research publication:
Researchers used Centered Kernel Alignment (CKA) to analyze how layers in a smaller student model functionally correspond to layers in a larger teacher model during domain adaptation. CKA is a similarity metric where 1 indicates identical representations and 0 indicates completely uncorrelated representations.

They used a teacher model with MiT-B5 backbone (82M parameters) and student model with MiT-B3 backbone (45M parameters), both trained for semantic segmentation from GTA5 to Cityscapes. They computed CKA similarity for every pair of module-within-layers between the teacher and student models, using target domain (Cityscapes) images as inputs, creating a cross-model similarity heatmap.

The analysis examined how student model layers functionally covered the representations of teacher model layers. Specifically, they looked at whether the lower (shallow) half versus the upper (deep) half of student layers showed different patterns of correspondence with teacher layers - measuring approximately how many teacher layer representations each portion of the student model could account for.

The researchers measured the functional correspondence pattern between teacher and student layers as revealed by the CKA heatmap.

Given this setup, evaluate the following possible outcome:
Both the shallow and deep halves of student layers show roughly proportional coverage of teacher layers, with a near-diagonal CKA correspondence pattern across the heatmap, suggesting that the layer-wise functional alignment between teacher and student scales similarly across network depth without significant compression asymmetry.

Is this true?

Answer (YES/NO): NO